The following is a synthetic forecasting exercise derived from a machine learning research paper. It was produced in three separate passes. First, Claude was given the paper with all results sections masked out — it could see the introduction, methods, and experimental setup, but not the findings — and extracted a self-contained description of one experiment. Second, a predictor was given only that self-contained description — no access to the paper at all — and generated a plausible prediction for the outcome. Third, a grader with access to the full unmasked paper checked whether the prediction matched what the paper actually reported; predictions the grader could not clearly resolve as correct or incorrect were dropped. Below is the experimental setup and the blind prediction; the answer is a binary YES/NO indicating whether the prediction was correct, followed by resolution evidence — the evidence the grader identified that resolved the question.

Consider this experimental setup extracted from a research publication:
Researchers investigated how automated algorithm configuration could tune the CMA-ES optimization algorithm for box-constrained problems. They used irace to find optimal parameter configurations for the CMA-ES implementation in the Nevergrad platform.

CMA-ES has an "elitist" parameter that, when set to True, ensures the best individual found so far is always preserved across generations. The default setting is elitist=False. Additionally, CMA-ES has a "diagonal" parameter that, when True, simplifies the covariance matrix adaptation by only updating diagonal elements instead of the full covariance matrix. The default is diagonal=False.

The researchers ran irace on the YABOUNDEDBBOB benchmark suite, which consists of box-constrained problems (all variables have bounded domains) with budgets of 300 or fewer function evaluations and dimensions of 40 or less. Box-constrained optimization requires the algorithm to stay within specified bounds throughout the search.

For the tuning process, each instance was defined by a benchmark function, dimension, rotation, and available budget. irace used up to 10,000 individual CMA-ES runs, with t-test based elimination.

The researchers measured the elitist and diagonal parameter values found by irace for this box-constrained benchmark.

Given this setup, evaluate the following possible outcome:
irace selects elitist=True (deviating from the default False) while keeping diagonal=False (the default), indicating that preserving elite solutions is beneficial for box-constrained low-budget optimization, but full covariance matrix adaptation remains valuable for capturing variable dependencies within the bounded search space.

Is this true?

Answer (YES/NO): NO